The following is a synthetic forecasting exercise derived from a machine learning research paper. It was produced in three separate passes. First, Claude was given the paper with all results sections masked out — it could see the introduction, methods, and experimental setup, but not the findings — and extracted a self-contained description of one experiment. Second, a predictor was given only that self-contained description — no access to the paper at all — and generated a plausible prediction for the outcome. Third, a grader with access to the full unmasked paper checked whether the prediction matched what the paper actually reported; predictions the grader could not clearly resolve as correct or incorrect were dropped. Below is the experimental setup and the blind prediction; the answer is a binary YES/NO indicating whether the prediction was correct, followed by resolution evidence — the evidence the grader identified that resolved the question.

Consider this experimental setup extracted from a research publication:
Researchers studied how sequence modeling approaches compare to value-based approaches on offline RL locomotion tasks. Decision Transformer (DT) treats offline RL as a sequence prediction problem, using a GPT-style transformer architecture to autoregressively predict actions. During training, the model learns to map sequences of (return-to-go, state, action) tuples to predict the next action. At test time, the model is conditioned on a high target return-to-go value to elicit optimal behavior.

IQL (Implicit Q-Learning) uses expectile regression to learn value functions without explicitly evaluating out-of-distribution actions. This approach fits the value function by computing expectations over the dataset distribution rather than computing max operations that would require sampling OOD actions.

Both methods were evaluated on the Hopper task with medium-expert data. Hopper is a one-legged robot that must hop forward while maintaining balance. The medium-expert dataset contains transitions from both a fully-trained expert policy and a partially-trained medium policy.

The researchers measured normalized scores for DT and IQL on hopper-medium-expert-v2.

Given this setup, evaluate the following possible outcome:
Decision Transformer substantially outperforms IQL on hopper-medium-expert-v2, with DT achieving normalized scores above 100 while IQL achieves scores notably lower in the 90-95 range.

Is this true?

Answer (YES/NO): YES